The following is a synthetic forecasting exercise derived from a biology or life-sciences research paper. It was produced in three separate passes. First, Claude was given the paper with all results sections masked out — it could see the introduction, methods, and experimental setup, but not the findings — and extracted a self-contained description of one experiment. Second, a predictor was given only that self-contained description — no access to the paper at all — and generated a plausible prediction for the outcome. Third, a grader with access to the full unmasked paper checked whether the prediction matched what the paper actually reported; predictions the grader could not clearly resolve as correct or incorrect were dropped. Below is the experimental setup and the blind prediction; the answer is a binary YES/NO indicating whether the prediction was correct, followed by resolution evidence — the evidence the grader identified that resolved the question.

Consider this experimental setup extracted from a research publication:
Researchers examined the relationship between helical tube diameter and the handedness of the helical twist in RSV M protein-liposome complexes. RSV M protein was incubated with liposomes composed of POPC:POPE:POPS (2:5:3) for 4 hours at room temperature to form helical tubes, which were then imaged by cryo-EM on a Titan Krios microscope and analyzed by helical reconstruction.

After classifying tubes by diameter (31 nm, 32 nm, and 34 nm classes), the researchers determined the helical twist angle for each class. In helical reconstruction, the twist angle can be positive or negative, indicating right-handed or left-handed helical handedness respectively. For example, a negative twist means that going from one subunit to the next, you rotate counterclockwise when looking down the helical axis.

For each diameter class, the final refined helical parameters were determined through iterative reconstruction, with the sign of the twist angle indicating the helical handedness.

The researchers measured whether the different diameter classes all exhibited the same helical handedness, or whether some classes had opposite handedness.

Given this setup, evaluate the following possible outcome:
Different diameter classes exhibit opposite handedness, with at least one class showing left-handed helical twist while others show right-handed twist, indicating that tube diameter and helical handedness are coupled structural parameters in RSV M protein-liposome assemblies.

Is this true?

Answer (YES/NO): YES